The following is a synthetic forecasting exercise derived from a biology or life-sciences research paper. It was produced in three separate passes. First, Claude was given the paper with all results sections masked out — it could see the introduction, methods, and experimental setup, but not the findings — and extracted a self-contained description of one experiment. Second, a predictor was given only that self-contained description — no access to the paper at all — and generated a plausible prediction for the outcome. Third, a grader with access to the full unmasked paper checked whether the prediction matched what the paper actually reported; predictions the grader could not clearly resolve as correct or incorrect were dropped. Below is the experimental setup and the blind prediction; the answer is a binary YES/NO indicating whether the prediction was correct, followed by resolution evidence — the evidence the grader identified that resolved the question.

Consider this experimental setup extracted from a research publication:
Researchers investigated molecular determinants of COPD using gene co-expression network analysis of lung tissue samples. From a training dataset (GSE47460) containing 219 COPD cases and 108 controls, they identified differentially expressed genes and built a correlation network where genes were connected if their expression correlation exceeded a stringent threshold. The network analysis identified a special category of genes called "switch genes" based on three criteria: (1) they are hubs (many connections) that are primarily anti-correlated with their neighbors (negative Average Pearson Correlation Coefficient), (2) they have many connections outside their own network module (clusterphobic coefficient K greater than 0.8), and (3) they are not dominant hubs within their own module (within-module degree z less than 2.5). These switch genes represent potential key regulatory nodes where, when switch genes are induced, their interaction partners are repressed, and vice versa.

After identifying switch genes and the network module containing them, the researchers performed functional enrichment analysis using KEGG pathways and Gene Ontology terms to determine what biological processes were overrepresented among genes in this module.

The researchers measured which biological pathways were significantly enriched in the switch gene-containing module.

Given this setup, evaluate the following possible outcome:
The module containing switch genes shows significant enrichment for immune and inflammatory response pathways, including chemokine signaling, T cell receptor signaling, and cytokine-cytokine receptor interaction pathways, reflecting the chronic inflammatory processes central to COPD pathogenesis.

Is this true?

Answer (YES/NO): NO